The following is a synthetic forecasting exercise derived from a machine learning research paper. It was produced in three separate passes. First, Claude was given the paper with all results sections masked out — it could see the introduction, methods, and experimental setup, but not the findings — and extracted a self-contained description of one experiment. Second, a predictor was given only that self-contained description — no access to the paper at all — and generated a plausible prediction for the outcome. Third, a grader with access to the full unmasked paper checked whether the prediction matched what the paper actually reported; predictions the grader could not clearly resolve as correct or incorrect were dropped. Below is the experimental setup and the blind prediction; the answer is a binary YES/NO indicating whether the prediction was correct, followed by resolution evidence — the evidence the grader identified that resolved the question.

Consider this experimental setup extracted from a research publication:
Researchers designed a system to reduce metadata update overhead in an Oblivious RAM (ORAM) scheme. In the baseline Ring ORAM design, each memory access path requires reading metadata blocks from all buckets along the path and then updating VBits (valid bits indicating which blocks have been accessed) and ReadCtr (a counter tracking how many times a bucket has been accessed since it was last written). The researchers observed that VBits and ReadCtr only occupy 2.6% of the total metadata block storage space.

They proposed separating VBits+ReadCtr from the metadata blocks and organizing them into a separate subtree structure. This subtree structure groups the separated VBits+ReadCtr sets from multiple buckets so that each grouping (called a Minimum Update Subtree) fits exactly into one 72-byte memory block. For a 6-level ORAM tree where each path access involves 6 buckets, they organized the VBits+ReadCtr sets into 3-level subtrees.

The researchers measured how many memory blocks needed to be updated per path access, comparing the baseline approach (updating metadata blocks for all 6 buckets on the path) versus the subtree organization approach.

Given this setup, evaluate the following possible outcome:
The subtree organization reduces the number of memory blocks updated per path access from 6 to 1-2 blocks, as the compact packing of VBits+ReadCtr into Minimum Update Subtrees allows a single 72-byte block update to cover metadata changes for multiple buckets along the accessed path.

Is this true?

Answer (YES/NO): YES